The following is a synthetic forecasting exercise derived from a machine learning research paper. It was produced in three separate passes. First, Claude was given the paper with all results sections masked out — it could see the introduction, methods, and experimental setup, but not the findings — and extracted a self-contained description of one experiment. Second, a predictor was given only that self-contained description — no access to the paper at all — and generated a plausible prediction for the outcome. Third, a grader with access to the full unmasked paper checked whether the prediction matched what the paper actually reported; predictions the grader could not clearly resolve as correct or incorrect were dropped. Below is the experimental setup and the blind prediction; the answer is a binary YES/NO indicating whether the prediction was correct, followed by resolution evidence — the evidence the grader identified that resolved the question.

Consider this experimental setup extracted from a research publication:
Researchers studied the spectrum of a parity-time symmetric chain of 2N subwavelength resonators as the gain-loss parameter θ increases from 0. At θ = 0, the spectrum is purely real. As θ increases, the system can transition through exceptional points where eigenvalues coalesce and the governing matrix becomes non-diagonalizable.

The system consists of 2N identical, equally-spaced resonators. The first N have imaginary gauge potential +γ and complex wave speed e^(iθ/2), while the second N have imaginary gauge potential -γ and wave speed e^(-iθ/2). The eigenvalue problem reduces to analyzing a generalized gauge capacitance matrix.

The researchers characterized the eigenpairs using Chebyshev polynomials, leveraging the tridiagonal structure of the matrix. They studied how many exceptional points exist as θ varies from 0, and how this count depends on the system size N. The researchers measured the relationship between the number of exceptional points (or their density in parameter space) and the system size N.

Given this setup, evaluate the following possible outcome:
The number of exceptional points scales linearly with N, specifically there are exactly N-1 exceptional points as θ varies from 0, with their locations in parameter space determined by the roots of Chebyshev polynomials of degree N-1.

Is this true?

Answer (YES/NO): NO